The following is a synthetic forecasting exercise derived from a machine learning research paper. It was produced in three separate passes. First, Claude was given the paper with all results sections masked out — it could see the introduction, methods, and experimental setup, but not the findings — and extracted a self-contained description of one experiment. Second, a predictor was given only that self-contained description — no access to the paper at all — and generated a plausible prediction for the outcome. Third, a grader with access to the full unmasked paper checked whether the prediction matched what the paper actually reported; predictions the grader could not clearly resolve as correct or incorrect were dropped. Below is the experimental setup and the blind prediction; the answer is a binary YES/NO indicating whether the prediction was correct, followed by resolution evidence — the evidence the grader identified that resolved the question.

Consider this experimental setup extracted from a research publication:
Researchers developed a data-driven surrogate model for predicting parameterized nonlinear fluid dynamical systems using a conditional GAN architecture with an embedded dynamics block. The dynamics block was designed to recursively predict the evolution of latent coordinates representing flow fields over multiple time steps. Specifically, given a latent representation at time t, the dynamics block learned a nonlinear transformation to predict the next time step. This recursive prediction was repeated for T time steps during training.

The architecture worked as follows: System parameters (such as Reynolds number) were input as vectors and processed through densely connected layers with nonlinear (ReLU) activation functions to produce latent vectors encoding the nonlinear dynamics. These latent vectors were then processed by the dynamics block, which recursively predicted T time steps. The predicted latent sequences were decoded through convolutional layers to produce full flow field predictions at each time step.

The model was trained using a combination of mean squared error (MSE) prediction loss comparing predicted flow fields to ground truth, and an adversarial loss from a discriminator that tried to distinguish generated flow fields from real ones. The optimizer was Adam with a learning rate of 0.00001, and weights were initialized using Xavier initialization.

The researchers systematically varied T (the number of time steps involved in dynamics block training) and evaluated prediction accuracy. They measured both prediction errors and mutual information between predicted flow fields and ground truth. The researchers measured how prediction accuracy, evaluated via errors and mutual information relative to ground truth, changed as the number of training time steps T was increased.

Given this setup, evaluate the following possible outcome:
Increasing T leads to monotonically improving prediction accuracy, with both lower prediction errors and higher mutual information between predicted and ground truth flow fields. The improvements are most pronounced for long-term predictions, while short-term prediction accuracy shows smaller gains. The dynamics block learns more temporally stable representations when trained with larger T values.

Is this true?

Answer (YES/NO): NO